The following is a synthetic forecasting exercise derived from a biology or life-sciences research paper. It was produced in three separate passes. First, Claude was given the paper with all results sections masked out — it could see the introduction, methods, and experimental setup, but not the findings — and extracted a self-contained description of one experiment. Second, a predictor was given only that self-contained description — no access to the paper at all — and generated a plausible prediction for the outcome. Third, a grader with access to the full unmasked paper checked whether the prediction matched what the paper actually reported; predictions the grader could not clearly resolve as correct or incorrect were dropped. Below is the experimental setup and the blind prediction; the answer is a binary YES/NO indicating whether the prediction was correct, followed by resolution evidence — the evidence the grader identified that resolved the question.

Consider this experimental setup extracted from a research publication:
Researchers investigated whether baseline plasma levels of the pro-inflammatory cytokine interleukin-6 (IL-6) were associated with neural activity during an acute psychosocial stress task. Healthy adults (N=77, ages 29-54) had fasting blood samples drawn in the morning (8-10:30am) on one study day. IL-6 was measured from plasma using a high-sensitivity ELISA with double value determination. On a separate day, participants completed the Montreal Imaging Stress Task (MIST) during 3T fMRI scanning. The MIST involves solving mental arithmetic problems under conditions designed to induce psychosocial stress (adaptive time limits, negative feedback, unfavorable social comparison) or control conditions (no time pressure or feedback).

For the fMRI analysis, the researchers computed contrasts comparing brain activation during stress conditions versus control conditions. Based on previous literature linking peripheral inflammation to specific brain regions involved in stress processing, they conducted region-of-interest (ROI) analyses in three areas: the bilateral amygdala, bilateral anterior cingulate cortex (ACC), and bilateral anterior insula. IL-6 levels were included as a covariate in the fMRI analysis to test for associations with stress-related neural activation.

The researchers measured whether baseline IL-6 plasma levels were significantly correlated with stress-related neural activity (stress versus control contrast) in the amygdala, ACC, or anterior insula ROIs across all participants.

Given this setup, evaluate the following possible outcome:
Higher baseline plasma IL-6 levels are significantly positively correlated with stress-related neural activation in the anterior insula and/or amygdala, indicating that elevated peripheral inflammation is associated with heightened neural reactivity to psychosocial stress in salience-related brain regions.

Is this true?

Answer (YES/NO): NO